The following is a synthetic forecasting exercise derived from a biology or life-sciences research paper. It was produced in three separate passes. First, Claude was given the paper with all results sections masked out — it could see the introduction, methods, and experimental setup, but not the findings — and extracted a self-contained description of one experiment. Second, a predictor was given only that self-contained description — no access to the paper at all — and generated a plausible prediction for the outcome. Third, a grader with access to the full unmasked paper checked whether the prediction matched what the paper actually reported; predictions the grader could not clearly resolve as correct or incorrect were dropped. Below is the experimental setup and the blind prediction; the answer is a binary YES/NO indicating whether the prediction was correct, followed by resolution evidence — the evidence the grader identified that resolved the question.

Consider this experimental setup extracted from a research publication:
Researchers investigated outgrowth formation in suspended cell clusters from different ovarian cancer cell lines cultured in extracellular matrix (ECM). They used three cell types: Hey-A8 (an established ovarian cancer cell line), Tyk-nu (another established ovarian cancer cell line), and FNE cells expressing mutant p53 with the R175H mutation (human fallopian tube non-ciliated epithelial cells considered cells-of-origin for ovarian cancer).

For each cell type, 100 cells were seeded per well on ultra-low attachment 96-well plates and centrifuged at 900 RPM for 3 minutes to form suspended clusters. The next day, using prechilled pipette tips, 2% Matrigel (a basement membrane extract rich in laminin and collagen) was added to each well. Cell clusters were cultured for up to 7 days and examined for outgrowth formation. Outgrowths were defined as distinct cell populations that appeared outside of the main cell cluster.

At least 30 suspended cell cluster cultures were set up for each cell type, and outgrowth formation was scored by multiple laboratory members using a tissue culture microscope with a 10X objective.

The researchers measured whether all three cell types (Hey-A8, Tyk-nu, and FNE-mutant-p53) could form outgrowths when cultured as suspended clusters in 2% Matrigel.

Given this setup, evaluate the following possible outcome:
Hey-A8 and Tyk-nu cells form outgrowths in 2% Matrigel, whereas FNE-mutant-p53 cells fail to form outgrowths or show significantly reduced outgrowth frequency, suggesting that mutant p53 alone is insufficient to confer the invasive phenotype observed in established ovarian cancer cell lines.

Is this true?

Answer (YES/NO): NO